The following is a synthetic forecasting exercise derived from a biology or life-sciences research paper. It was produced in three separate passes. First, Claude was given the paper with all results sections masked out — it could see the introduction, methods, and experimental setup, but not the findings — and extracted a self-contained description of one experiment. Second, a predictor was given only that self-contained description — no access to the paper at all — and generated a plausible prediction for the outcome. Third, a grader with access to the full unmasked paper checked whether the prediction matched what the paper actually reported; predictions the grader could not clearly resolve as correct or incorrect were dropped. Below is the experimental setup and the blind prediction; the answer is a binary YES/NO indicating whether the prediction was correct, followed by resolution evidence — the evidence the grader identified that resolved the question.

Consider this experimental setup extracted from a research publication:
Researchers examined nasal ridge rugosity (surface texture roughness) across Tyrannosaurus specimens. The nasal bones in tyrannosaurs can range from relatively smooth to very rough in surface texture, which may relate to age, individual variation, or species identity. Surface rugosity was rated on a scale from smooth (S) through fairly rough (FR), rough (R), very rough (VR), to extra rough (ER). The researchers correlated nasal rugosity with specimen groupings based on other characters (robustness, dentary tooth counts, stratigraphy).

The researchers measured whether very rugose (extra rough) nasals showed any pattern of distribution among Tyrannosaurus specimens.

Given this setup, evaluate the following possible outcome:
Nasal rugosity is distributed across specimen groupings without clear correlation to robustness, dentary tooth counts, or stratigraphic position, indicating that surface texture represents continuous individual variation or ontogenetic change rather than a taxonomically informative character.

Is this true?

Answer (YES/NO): NO